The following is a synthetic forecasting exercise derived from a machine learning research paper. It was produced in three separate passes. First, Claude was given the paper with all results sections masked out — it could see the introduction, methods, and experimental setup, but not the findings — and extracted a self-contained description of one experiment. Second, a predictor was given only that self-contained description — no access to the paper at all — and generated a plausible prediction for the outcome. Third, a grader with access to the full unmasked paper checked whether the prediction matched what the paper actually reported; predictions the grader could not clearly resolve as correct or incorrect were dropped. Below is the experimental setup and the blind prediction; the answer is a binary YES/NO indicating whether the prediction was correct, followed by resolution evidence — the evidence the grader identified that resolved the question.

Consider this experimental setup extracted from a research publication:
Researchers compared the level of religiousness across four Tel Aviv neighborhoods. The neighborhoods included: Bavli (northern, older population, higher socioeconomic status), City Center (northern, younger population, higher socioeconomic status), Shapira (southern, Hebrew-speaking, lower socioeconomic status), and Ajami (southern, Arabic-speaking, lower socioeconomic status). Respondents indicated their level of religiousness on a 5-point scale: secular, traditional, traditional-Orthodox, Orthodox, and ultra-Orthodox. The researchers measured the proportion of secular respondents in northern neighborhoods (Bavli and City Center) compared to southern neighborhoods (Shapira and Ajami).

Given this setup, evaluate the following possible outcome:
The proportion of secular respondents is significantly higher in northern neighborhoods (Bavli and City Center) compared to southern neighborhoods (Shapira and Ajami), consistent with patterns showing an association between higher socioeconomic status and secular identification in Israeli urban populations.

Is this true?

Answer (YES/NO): YES